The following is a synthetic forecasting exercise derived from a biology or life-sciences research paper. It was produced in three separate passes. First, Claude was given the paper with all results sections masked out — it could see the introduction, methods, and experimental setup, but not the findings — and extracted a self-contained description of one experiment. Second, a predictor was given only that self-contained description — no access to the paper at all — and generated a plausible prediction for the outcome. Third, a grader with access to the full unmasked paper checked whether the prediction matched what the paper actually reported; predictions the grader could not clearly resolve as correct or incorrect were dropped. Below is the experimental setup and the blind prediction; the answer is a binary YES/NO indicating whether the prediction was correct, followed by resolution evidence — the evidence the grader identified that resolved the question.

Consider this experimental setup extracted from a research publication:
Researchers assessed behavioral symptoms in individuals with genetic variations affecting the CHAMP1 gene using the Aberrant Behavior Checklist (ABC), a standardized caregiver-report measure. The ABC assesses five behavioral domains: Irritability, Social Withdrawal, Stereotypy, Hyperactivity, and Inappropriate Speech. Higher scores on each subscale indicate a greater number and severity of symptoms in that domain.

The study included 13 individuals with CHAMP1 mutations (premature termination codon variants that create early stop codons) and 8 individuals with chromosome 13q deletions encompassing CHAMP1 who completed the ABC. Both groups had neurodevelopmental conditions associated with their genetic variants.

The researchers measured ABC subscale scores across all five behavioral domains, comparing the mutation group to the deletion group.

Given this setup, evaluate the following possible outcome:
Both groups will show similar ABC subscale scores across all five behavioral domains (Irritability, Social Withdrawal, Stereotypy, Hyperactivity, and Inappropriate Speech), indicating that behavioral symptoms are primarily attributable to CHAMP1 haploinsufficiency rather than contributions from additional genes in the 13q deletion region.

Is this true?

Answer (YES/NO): NO